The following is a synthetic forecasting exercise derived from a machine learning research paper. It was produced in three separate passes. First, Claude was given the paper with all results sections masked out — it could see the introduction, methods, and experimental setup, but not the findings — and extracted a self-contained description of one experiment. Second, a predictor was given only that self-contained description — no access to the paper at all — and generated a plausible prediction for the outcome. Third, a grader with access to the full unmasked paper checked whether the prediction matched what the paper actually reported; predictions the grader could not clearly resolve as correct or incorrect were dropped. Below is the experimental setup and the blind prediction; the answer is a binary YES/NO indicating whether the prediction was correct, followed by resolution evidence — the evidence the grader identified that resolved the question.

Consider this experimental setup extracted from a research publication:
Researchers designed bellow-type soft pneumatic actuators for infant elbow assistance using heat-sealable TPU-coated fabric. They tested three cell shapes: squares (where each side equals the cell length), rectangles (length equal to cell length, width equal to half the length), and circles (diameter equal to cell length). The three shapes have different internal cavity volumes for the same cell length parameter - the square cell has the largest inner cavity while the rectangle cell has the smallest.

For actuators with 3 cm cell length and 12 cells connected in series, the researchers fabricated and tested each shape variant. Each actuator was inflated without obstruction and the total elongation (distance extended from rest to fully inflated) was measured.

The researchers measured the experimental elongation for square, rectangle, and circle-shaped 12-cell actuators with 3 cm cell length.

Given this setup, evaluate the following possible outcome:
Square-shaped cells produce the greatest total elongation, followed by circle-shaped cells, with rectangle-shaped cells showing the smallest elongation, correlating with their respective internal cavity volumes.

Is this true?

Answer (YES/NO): YES